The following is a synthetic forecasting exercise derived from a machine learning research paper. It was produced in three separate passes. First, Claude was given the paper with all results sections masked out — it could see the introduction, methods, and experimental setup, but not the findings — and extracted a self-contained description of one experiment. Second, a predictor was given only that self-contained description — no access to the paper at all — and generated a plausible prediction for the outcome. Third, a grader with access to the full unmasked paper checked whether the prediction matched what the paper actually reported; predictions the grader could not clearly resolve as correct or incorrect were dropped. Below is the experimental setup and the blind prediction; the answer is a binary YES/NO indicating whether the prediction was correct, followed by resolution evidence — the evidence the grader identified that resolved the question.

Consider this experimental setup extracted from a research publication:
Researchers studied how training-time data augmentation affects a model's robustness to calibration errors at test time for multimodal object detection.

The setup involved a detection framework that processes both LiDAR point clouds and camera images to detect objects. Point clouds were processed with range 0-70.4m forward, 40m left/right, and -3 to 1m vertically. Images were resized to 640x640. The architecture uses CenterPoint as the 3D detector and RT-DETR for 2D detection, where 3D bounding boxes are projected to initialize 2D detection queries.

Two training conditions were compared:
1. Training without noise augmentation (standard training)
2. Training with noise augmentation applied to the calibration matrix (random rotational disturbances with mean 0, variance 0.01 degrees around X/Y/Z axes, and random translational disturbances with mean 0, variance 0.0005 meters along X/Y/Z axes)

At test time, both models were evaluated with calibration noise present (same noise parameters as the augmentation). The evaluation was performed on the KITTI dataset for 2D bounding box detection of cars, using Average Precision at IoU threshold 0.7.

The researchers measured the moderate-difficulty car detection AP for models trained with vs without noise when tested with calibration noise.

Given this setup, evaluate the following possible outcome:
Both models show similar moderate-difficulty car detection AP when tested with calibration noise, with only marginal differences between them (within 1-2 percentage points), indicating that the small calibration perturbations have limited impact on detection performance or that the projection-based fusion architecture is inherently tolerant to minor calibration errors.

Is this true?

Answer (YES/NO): NO